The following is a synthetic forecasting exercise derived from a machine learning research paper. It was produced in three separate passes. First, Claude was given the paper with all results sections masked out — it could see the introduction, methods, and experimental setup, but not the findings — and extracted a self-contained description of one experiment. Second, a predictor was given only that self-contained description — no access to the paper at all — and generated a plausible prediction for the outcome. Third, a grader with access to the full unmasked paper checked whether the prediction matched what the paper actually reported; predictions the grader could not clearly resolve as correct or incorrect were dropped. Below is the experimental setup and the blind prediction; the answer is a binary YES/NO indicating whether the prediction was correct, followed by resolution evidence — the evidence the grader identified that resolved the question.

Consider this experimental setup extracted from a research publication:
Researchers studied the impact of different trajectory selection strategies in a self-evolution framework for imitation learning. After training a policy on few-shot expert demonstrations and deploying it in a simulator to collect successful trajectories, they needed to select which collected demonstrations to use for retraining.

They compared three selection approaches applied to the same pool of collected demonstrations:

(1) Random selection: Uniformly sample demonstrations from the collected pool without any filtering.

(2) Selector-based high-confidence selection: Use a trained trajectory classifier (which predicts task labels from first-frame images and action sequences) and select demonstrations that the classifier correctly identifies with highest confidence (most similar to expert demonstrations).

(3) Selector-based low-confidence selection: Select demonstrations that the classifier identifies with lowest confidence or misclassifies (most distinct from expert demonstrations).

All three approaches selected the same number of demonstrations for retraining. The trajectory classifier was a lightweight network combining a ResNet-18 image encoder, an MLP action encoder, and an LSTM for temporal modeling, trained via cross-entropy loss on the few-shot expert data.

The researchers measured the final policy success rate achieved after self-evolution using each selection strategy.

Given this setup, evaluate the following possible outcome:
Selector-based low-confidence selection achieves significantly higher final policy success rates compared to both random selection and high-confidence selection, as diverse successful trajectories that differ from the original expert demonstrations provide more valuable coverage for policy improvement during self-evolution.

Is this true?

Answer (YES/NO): NO